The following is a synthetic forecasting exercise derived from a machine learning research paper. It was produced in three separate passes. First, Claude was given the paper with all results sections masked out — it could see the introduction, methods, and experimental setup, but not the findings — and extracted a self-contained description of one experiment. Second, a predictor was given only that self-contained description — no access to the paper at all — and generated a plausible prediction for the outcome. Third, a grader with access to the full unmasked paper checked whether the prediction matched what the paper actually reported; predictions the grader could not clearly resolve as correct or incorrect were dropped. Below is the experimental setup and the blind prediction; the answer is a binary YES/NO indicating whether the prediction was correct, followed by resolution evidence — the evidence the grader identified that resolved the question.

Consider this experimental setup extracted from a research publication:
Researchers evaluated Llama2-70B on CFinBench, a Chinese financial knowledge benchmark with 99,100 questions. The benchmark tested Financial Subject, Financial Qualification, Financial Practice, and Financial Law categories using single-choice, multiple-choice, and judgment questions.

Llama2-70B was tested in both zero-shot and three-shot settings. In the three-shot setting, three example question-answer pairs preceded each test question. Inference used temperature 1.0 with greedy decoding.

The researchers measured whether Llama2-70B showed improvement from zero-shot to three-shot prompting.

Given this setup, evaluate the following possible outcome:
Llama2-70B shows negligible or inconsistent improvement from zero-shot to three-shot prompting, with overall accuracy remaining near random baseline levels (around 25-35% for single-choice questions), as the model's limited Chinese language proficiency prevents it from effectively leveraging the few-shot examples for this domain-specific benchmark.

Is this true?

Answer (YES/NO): YES